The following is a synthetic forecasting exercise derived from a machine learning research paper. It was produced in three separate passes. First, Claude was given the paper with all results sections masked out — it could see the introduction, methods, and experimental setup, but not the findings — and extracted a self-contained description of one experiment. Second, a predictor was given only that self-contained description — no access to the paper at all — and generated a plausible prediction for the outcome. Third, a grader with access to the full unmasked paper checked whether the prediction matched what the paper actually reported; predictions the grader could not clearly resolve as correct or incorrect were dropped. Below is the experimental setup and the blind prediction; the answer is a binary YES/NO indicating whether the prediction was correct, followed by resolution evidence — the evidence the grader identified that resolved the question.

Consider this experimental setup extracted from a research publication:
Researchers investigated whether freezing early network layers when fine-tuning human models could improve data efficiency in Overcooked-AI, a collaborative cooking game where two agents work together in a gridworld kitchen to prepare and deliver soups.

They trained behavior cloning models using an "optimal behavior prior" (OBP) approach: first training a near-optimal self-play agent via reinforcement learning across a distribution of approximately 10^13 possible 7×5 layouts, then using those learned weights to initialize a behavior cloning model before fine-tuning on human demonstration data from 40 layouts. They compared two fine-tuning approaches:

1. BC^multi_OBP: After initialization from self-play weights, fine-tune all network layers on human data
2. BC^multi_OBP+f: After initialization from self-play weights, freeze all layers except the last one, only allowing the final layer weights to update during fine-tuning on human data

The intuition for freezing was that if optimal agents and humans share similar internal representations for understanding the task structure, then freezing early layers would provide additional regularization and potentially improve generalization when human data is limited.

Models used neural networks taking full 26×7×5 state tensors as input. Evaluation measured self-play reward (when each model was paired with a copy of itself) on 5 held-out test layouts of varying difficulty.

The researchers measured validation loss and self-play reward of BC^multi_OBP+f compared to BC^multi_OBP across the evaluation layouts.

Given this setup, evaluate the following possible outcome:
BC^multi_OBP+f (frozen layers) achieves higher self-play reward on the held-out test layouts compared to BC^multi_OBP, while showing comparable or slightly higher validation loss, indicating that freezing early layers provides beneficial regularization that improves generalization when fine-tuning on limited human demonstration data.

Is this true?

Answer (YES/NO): NO